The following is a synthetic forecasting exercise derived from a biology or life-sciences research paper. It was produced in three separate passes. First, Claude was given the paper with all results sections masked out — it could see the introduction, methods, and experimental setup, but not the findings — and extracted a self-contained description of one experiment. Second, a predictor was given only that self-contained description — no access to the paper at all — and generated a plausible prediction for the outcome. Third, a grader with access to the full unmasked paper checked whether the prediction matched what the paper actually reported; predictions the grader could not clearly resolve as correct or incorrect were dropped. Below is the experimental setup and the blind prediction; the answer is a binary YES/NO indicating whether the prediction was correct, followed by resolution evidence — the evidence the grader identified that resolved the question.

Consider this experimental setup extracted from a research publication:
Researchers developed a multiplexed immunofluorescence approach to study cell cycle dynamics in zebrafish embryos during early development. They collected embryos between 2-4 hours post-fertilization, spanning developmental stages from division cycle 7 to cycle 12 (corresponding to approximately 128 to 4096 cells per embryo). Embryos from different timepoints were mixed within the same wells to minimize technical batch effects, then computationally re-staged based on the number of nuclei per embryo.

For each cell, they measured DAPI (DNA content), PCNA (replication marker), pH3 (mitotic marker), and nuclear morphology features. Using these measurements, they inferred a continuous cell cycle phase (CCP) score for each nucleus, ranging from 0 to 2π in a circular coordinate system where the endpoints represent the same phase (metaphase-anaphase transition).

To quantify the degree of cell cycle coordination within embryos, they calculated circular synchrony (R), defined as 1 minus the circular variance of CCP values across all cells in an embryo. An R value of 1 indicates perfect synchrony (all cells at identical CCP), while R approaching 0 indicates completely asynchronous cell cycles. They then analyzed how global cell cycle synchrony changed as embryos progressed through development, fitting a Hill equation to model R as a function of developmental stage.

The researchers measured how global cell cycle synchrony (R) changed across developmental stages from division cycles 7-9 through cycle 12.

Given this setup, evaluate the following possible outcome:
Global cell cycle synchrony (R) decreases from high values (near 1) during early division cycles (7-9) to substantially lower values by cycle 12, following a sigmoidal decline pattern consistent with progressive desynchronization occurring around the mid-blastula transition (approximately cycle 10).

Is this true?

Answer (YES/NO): NO